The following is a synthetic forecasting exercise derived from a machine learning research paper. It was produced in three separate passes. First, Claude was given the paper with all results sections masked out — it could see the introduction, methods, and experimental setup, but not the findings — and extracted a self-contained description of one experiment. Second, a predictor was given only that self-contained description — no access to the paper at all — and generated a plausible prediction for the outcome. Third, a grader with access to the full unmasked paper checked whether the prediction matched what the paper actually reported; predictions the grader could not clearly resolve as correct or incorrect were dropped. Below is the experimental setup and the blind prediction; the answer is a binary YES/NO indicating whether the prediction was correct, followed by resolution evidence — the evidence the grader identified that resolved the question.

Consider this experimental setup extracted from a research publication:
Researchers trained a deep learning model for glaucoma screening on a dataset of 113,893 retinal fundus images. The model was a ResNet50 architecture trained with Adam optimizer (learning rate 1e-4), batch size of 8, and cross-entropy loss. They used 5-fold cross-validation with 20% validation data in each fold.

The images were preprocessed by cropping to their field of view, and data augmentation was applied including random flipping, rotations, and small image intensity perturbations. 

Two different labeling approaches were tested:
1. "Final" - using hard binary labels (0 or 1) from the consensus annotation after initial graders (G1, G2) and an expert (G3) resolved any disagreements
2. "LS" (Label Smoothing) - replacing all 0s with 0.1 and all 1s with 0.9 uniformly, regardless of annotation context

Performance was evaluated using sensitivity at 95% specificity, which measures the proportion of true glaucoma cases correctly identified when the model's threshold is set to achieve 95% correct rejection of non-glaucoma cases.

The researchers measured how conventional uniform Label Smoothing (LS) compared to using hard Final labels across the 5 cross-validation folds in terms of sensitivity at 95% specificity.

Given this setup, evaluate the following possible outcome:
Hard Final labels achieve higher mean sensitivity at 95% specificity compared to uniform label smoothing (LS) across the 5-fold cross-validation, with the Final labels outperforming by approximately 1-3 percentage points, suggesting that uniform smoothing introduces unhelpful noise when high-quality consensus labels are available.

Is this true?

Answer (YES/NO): NO